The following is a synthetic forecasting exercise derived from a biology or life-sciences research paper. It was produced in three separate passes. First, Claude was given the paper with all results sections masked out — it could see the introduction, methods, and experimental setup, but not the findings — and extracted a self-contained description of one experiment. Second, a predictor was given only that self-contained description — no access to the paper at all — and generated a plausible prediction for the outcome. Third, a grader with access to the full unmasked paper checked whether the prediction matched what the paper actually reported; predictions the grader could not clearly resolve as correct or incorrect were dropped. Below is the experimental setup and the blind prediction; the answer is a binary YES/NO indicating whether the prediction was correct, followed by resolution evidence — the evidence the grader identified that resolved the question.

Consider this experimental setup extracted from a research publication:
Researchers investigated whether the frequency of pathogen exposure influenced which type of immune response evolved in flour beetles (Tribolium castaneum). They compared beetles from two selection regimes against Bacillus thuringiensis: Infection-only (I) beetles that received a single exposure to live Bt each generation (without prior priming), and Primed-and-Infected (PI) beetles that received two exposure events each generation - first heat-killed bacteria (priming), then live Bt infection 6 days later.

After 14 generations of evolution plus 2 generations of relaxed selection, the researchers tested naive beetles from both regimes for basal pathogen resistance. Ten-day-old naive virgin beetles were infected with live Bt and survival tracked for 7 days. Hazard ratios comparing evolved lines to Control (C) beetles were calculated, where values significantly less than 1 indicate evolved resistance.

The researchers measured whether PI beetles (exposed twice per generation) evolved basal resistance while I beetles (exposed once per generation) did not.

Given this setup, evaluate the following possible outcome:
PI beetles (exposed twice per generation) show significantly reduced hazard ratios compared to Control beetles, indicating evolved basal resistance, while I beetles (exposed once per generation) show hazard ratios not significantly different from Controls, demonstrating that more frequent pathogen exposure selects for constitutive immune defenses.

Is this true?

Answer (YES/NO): YES